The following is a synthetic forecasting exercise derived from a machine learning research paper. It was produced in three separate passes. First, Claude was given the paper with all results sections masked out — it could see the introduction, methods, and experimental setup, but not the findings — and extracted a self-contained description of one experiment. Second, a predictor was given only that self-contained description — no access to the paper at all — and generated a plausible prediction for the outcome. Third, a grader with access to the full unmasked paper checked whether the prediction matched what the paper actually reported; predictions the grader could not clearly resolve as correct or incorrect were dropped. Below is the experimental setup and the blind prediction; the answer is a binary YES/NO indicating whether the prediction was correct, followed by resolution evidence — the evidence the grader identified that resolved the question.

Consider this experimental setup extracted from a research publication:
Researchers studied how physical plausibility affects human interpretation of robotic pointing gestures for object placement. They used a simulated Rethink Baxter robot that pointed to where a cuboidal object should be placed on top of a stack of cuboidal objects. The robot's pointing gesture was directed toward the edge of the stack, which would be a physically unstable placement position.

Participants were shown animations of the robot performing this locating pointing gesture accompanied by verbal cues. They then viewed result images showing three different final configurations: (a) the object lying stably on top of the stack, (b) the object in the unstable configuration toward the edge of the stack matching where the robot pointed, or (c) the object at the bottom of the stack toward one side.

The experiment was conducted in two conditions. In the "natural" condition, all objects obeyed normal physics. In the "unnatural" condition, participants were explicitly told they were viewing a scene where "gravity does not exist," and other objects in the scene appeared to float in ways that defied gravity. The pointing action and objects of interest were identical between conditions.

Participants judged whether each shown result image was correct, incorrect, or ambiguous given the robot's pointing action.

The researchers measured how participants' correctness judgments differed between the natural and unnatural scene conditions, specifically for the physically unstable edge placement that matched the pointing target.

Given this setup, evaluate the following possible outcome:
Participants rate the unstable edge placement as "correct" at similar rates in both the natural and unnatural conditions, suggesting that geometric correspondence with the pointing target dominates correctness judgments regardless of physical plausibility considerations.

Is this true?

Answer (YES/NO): NO